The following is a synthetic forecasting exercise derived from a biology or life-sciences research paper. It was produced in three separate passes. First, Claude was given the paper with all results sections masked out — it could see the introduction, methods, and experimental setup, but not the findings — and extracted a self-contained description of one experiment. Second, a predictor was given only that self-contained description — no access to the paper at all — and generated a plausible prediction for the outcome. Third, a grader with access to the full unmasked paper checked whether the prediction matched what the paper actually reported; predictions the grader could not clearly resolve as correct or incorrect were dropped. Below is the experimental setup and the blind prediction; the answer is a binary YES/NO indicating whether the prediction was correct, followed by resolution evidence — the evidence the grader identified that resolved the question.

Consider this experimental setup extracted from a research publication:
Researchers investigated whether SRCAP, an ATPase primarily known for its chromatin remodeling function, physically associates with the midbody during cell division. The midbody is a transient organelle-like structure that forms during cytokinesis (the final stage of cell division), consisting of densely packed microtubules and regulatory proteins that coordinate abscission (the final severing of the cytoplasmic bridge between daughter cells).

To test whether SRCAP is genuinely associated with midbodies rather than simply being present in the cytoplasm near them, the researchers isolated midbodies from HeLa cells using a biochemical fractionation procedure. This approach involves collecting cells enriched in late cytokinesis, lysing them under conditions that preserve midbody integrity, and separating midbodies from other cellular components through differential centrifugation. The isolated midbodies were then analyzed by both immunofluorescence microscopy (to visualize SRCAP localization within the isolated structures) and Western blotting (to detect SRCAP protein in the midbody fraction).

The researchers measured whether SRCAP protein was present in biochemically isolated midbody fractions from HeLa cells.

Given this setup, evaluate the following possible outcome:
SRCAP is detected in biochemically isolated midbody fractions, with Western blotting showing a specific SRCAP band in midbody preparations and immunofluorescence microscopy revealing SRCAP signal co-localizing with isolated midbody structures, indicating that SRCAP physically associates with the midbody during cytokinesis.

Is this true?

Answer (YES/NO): YES